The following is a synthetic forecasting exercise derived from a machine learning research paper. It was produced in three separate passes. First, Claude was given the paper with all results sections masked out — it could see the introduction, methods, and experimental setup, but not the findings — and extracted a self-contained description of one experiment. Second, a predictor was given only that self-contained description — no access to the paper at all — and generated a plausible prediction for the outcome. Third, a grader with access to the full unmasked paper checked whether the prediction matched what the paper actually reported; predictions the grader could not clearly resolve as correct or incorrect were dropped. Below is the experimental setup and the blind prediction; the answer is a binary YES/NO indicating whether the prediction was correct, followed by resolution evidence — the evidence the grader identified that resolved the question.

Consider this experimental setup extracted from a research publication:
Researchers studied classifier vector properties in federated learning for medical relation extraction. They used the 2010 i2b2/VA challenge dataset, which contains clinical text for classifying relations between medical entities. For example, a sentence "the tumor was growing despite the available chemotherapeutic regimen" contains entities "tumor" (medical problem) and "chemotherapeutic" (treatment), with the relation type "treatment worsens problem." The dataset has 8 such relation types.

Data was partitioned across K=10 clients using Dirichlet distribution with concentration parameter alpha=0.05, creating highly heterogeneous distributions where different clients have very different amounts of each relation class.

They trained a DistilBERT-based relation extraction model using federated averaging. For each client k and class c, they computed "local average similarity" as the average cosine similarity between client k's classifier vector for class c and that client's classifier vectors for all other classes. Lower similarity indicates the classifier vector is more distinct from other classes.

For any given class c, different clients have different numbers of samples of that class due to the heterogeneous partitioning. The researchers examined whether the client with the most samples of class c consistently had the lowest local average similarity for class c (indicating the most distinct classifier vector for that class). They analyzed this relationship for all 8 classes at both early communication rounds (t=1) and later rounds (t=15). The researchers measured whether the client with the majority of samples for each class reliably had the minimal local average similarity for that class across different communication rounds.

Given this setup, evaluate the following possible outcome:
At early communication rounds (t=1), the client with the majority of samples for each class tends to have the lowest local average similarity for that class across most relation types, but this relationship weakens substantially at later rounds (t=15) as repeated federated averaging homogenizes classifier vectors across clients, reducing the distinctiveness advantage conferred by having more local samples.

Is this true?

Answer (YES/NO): NO